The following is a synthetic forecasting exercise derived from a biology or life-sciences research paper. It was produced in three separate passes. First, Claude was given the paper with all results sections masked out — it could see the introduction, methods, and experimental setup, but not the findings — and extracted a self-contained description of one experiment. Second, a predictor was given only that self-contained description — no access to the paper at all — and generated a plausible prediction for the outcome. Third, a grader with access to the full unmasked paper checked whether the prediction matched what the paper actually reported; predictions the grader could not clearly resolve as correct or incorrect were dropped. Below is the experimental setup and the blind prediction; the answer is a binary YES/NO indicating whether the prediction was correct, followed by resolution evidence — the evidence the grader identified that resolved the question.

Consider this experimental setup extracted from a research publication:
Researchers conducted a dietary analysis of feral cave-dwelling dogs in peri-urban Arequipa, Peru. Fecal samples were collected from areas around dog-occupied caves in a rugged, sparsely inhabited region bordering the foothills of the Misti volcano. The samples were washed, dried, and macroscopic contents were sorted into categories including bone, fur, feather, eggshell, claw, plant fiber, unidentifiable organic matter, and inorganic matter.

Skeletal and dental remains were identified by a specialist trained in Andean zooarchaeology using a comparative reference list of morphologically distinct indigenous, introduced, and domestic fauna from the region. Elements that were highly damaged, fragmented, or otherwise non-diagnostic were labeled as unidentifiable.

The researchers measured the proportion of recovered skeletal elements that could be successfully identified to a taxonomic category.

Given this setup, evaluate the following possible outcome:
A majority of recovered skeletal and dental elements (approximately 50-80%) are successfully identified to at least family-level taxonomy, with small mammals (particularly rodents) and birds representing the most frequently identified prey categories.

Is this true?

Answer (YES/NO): NO